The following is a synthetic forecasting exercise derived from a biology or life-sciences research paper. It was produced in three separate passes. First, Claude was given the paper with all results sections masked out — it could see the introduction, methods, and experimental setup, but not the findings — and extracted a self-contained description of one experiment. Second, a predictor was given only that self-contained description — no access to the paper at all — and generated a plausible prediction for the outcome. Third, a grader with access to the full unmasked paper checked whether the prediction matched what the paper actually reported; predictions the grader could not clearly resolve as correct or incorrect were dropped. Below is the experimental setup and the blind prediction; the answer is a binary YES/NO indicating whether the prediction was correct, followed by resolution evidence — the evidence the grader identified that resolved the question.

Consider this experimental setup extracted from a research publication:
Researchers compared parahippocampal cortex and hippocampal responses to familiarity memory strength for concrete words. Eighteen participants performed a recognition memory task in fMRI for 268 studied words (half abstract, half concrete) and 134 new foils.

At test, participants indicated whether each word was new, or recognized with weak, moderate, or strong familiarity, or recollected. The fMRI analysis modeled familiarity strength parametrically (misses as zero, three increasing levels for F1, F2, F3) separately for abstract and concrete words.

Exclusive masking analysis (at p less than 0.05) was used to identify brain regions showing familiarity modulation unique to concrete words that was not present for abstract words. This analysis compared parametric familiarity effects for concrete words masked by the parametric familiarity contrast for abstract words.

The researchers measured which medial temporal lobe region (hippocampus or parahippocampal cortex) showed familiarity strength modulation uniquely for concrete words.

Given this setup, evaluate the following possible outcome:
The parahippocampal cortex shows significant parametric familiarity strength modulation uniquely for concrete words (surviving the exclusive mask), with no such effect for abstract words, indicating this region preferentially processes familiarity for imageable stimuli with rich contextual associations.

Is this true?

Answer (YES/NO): YES